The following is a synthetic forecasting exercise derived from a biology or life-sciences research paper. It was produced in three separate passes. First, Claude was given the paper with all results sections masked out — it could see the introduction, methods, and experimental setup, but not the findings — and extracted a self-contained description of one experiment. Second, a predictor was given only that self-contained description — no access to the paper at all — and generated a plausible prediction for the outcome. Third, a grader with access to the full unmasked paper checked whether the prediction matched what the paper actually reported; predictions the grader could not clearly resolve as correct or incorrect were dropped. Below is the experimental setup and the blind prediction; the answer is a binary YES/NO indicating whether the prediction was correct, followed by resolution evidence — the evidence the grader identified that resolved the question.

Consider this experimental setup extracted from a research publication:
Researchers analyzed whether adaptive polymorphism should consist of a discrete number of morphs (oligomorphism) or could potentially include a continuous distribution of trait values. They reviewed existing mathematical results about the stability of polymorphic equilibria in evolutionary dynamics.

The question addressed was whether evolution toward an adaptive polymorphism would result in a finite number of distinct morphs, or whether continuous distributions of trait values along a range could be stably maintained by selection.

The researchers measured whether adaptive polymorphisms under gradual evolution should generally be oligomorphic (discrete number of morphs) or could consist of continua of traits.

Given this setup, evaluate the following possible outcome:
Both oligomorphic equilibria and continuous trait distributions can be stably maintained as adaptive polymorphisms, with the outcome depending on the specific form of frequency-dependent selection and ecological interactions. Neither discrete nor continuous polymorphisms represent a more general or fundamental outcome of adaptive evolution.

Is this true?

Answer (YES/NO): NO